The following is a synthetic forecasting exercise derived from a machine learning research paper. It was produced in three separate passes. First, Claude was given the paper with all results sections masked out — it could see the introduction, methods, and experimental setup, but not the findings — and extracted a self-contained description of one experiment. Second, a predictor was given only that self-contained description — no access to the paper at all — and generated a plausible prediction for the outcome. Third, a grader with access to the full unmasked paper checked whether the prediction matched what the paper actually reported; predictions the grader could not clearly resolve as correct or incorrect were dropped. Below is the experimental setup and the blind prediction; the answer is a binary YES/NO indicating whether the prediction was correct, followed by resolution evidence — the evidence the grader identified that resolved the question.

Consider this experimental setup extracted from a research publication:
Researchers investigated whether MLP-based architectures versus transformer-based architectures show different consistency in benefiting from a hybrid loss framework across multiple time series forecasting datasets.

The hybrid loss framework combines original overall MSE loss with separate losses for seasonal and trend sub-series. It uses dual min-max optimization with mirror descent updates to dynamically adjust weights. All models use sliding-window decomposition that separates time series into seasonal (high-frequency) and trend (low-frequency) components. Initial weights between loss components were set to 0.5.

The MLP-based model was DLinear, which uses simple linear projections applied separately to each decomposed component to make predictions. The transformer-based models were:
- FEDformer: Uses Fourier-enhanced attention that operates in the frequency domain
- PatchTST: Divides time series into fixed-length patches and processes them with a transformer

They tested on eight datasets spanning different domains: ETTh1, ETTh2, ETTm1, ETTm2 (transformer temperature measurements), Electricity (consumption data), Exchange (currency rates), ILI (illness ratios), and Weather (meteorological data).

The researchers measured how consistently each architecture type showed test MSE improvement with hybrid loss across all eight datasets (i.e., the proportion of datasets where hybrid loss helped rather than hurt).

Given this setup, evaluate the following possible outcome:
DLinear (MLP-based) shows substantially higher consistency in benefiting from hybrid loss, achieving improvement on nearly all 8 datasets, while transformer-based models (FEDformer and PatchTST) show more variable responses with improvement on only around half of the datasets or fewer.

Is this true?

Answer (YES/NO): NO